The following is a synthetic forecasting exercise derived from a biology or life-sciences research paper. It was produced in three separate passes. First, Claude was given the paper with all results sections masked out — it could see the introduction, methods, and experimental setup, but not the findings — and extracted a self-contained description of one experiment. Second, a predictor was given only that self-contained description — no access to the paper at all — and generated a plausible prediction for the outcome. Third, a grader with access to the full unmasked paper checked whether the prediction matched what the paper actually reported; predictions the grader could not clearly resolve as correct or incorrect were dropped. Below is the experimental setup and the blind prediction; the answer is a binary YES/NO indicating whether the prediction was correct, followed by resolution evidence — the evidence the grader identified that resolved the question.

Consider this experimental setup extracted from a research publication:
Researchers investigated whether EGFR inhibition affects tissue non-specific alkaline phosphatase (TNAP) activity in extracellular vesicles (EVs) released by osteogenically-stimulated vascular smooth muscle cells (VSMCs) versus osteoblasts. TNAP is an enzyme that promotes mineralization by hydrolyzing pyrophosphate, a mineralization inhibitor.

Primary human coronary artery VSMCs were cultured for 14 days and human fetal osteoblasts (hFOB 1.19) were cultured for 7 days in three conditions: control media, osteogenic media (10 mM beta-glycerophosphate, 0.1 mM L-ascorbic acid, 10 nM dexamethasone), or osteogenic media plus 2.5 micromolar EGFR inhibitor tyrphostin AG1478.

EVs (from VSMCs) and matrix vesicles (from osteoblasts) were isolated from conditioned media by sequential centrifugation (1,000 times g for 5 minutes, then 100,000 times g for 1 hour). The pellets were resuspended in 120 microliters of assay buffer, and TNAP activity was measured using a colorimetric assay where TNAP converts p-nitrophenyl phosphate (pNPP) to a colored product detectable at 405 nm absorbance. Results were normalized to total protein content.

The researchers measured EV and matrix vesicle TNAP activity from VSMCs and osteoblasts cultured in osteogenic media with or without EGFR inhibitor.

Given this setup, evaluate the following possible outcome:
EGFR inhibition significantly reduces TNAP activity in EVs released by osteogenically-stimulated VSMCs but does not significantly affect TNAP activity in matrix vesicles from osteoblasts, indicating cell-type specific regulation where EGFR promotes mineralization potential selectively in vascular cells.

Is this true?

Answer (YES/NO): YES